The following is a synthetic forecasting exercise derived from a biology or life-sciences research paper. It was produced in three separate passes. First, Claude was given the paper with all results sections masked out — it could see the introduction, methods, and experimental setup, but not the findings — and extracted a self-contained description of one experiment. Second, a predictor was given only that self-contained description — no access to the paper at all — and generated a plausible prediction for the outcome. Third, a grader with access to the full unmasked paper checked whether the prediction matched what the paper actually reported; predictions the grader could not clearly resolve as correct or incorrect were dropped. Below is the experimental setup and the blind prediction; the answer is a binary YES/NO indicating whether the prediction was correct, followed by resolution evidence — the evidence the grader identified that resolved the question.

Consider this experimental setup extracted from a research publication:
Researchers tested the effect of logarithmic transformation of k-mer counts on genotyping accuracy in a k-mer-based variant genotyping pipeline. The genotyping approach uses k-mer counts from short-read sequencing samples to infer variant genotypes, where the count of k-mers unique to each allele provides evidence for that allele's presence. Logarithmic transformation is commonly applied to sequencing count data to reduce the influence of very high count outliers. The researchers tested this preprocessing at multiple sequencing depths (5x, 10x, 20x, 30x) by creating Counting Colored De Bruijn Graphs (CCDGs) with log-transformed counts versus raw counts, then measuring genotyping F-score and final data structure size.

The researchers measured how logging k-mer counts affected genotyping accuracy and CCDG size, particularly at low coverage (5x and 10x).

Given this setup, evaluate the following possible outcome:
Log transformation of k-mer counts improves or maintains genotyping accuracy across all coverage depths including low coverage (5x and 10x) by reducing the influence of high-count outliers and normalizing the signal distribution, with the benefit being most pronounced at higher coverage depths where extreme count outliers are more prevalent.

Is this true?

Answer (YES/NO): NO